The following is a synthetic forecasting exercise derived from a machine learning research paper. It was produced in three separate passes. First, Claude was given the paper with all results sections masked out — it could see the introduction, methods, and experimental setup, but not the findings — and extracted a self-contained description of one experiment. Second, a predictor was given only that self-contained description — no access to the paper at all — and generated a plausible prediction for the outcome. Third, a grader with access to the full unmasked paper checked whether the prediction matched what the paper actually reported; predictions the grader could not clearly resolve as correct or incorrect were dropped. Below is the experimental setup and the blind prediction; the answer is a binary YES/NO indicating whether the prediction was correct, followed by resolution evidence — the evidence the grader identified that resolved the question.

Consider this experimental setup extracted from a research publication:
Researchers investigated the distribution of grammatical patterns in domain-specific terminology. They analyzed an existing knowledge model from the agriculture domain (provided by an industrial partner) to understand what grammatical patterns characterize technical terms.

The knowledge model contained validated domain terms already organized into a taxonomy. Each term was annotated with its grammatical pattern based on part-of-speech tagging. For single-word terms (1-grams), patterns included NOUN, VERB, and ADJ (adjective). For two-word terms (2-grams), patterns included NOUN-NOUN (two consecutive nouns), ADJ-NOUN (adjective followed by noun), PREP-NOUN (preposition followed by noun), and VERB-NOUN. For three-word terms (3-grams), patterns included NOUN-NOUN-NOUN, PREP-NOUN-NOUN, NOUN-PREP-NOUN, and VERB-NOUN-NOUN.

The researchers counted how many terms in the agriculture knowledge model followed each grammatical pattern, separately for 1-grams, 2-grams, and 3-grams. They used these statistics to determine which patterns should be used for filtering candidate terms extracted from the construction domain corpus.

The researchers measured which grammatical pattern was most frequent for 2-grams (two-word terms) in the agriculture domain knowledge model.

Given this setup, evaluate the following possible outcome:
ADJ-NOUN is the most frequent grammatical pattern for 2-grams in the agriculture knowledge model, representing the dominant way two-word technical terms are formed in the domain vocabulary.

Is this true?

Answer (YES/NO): NO